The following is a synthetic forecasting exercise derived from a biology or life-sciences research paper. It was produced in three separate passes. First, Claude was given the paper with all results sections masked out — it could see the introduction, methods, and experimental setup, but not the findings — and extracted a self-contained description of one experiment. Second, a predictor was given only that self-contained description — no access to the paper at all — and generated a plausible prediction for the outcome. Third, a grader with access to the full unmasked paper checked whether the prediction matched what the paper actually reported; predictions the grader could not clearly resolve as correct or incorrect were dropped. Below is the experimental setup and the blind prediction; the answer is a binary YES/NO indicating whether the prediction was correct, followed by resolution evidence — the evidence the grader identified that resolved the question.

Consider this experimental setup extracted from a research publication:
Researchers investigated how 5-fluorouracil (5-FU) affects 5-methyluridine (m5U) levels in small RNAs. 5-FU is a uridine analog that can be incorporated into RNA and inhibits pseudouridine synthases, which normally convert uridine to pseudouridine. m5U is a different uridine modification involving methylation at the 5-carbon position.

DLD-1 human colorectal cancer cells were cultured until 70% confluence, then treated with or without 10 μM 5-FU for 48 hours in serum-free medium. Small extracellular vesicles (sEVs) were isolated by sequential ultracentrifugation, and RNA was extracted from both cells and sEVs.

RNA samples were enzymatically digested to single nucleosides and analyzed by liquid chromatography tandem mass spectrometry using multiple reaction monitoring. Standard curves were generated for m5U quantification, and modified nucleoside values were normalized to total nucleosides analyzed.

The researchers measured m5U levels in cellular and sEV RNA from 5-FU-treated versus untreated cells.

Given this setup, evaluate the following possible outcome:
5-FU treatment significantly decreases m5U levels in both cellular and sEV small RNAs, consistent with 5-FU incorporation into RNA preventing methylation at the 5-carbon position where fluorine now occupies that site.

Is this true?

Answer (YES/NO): NO